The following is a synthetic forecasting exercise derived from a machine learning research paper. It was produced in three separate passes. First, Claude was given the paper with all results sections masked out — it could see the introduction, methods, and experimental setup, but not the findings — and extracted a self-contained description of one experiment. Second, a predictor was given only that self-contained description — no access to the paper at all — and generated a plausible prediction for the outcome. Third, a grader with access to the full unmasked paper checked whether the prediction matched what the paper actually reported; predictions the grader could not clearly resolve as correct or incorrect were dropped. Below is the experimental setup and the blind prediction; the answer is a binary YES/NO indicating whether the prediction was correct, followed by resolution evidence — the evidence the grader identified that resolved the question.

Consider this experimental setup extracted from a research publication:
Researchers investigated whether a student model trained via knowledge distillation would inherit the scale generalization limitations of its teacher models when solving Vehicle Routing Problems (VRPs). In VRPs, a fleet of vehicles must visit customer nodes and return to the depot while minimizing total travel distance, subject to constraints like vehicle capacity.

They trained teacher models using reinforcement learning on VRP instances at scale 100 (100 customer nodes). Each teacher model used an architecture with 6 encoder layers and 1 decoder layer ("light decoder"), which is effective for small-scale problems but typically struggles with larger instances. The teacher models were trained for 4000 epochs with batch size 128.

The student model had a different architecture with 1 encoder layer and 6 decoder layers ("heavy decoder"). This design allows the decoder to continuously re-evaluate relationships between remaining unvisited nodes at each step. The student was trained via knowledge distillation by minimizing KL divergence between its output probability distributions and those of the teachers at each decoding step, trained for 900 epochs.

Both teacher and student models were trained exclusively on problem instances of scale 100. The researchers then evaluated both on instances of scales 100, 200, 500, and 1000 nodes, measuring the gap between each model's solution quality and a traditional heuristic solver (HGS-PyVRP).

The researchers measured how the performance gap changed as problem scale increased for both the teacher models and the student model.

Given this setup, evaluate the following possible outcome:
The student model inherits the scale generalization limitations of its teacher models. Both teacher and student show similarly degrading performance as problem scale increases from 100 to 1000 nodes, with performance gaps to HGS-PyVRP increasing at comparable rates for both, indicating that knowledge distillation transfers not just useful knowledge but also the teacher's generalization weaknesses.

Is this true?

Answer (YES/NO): NO